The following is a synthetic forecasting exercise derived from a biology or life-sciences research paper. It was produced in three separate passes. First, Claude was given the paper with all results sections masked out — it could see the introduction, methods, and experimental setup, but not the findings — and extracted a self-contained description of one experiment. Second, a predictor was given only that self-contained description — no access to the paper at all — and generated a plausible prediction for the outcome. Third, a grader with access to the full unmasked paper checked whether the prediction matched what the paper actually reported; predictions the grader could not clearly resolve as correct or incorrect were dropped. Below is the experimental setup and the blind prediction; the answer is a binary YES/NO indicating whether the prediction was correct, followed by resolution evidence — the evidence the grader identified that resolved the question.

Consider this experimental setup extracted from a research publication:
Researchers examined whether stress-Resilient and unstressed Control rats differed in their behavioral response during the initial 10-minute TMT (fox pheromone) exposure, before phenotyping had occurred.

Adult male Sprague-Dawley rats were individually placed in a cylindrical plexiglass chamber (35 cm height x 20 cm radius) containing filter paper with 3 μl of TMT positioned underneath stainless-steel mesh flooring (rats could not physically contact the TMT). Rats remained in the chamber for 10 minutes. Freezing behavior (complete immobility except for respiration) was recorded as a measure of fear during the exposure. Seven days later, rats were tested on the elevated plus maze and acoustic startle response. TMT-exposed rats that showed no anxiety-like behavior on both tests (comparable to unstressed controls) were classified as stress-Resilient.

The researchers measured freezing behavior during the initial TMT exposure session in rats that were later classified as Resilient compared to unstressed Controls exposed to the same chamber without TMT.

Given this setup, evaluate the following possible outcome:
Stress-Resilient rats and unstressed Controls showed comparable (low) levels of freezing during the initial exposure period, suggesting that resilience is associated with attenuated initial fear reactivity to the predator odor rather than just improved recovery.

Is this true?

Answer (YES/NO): NO